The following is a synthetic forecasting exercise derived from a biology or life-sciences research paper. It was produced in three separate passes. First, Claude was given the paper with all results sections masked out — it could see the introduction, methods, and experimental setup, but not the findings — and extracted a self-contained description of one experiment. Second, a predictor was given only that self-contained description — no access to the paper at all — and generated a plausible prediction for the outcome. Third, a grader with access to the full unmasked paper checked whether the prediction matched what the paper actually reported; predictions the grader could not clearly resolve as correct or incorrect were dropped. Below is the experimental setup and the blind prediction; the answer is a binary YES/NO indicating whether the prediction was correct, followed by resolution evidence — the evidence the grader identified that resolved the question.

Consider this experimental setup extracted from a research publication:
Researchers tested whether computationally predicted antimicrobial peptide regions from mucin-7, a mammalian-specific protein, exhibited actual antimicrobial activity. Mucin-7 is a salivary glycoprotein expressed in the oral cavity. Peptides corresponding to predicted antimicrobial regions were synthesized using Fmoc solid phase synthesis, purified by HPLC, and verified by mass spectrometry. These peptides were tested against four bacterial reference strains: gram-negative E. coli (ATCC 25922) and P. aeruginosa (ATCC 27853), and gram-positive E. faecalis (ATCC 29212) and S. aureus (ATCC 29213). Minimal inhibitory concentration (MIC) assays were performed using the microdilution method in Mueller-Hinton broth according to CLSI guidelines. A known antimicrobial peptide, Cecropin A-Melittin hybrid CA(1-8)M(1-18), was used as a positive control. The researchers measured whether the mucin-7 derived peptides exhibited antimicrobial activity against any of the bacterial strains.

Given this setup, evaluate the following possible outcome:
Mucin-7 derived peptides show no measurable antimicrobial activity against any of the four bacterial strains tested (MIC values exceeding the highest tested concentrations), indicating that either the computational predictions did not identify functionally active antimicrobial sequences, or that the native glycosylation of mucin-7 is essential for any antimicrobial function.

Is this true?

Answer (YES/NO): NO